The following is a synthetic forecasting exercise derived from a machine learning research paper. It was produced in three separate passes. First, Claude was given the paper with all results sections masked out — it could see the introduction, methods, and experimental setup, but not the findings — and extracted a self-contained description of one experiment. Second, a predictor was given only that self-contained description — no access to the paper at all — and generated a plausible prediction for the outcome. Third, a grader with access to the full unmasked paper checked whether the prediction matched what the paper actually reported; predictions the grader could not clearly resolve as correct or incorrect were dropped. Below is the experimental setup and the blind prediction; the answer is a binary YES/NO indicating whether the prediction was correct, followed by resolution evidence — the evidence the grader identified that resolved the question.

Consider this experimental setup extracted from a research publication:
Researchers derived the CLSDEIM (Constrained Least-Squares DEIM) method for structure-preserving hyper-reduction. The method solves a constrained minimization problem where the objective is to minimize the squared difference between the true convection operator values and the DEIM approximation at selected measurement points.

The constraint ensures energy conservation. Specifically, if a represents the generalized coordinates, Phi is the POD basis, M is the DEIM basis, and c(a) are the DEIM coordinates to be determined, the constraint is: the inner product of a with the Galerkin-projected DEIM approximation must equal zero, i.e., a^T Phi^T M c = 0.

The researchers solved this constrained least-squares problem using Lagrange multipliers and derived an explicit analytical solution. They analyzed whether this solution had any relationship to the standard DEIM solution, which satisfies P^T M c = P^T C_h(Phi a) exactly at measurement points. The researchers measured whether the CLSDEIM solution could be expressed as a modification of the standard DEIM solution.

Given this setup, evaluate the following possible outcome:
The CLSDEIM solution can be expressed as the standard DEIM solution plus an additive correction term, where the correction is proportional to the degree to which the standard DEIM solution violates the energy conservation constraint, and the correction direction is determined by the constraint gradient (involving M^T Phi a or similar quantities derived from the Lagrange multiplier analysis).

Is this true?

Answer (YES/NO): YES